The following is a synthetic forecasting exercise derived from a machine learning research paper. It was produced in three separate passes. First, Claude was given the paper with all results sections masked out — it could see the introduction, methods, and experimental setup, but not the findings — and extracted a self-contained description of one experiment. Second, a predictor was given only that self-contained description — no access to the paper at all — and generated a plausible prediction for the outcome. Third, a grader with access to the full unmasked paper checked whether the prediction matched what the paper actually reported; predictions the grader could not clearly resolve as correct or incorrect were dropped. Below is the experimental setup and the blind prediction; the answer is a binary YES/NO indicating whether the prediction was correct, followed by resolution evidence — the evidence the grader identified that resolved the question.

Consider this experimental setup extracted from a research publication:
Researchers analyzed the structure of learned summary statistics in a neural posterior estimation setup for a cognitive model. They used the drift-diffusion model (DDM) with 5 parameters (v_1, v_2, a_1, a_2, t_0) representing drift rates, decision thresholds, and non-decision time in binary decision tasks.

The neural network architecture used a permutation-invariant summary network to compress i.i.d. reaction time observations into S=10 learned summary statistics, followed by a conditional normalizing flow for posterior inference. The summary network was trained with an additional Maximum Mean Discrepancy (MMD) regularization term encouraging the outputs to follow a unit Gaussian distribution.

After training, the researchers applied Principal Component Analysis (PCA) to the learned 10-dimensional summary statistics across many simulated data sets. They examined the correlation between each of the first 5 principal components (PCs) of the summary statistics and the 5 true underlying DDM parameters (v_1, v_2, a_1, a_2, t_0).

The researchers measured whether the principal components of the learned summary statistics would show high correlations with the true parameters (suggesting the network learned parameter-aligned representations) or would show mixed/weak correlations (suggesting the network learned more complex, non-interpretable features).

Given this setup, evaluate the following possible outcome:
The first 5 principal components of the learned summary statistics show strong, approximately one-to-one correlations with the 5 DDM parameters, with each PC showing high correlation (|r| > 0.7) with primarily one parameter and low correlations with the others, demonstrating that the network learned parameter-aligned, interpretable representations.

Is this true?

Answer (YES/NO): NO